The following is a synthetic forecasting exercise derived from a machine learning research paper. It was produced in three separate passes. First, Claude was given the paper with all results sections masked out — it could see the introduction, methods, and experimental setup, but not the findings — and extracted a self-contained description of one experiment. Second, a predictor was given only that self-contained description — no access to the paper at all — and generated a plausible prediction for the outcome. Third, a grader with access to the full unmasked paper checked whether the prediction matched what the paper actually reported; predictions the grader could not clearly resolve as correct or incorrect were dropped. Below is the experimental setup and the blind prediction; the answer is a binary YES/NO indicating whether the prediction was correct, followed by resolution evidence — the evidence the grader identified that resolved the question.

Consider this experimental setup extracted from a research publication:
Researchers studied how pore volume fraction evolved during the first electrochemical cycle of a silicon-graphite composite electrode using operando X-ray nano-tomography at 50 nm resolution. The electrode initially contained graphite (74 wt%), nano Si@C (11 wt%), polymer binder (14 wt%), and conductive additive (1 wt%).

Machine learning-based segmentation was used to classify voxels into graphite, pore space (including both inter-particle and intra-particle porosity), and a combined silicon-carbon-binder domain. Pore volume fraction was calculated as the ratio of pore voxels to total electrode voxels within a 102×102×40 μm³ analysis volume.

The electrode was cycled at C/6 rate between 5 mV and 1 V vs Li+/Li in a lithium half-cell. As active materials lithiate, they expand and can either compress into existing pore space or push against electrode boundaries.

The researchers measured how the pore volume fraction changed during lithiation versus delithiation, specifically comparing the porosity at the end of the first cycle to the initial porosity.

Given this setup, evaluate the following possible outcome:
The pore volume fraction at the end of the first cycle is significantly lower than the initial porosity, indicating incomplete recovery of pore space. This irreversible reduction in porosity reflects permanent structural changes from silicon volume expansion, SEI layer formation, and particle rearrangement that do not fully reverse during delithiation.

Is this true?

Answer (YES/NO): NO